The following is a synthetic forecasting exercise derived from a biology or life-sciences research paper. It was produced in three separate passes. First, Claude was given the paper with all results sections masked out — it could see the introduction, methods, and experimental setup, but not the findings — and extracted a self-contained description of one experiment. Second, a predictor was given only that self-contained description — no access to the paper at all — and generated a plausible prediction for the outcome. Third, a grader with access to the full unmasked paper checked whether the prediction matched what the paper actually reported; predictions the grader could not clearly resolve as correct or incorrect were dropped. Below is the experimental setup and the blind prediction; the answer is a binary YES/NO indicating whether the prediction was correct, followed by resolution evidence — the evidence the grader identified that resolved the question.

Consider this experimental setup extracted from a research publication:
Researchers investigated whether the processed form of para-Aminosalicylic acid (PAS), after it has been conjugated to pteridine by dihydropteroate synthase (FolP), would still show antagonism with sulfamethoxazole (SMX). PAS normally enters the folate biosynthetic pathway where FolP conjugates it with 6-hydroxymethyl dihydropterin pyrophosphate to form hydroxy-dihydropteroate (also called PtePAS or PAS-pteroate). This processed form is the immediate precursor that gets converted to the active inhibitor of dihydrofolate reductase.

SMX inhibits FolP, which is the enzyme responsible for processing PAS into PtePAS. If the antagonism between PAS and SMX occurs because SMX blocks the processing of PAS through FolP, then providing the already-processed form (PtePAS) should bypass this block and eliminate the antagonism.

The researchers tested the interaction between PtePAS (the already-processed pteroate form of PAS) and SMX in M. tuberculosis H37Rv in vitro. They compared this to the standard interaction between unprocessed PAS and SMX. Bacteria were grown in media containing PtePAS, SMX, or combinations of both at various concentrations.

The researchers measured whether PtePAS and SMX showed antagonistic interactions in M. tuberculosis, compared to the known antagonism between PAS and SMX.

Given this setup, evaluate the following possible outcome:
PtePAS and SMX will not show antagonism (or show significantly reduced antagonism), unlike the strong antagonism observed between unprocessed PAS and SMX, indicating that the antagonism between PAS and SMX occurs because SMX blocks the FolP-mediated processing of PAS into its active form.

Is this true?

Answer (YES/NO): NO